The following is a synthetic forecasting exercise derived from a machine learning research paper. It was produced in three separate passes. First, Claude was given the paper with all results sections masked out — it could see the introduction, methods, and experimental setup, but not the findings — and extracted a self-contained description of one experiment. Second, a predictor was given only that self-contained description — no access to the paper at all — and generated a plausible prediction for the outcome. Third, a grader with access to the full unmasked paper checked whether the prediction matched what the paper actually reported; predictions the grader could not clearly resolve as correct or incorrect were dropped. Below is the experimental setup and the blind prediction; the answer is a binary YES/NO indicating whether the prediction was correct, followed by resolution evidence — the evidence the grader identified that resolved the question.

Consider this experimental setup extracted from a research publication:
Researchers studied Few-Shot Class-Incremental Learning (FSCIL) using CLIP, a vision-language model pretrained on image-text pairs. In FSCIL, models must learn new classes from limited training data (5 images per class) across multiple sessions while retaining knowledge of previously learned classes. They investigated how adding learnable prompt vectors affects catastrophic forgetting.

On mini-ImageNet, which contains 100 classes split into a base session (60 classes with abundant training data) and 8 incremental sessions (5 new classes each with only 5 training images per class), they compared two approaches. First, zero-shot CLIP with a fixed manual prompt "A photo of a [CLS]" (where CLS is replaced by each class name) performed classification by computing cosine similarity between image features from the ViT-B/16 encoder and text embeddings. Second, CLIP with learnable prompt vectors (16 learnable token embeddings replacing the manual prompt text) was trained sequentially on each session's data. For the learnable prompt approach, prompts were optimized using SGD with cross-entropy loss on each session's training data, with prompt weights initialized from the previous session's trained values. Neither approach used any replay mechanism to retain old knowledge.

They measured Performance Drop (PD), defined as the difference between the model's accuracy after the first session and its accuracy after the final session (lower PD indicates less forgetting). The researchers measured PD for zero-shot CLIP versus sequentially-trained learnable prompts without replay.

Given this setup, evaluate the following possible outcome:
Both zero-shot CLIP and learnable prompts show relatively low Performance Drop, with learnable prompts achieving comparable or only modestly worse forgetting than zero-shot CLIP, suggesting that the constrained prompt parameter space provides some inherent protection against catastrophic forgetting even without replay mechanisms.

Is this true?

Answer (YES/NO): NO